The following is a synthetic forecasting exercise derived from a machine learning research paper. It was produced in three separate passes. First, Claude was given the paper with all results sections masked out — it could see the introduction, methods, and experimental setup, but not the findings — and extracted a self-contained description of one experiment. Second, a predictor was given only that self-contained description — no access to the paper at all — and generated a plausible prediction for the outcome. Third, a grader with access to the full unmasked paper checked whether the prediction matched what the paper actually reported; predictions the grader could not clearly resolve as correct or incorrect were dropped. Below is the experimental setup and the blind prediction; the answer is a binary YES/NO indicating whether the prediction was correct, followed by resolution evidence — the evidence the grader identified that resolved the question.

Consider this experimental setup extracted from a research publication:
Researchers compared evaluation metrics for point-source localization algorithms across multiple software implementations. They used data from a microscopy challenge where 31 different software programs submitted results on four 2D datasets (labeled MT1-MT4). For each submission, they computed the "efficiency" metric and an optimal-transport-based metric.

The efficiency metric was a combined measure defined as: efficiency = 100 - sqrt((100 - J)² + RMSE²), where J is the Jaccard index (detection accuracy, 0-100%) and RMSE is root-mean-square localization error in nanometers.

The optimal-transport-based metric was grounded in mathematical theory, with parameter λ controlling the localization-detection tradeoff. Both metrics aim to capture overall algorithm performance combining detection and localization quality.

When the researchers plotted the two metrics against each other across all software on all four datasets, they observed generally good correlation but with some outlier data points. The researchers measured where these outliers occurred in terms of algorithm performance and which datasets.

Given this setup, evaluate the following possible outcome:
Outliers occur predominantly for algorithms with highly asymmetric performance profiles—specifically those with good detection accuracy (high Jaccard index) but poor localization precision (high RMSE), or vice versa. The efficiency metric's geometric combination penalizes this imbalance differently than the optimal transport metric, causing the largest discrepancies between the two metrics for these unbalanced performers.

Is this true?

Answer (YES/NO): NO